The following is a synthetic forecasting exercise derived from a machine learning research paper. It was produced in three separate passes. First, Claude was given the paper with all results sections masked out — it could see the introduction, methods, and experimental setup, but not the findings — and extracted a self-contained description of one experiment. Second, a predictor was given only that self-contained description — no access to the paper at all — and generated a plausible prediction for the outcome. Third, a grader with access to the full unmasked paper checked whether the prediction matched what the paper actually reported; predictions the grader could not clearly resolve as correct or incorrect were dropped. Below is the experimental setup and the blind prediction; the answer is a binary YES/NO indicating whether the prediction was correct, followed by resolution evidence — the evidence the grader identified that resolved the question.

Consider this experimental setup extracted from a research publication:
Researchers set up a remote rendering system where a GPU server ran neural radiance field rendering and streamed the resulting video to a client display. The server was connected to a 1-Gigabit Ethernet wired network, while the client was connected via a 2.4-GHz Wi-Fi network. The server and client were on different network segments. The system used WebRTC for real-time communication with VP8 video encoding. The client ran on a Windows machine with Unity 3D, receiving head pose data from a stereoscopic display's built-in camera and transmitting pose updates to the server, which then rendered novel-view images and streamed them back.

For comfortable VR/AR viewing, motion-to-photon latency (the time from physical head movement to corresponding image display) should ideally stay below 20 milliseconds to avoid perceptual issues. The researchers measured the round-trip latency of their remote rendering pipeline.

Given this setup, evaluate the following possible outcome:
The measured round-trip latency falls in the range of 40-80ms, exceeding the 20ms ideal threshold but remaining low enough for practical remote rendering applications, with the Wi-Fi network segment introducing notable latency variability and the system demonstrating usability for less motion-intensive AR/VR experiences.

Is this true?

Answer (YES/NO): NO